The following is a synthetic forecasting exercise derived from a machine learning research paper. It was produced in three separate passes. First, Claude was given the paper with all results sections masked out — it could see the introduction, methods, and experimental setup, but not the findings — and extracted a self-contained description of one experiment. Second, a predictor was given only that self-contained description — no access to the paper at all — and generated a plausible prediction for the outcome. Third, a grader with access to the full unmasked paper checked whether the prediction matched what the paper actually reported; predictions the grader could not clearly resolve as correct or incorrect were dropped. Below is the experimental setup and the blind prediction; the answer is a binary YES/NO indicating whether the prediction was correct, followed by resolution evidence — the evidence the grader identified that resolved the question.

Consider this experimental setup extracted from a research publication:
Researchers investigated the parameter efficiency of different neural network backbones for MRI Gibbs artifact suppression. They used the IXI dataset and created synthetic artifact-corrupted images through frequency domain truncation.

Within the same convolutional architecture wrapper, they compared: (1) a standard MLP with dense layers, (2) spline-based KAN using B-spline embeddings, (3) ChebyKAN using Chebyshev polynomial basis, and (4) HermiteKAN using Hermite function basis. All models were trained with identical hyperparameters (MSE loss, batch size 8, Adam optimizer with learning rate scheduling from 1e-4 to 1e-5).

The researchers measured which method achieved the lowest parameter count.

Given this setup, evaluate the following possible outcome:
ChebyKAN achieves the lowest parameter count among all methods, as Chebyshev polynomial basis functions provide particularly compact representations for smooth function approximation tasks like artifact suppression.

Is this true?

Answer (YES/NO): NO